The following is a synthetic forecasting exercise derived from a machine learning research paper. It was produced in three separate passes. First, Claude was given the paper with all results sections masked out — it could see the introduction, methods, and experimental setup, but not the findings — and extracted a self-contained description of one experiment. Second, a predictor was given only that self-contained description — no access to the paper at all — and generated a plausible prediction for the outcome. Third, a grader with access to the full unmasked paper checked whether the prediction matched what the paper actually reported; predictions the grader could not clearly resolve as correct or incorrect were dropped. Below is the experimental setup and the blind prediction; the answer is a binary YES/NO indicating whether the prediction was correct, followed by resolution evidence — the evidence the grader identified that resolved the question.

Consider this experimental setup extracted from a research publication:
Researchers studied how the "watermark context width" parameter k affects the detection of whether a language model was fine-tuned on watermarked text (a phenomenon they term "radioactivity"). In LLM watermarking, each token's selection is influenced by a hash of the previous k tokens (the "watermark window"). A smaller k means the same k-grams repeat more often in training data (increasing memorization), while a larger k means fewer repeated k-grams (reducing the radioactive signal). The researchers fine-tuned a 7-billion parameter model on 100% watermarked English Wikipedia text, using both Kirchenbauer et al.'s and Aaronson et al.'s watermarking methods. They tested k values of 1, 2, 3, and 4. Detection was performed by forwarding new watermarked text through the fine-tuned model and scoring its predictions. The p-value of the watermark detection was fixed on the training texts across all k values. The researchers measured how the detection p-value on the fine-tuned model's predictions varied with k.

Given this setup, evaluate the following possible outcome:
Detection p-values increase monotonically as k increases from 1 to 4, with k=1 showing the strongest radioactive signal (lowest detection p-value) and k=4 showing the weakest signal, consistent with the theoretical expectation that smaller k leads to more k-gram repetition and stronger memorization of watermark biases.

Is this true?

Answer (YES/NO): YES